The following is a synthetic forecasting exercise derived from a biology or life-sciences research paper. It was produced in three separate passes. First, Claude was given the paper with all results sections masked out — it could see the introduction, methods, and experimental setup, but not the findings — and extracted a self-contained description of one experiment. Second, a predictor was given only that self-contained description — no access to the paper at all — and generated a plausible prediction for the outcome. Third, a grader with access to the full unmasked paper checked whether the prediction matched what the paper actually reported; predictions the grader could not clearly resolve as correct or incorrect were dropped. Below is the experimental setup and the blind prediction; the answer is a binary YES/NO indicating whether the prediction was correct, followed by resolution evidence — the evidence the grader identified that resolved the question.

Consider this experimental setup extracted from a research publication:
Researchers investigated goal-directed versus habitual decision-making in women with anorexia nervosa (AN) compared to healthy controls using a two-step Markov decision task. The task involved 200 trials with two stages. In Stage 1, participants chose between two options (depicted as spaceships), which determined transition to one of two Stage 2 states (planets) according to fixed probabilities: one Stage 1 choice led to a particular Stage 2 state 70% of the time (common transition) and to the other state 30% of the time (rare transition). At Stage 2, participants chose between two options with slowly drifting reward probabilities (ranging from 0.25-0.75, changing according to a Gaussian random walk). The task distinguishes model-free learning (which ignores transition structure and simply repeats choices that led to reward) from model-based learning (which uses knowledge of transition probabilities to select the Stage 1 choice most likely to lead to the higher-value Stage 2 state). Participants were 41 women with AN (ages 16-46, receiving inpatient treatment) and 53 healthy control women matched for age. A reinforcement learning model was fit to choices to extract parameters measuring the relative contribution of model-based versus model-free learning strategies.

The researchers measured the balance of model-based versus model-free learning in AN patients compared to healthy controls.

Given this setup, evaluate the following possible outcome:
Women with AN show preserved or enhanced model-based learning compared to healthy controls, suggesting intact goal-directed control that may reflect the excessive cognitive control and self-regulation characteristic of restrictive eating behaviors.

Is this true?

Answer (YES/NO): NO